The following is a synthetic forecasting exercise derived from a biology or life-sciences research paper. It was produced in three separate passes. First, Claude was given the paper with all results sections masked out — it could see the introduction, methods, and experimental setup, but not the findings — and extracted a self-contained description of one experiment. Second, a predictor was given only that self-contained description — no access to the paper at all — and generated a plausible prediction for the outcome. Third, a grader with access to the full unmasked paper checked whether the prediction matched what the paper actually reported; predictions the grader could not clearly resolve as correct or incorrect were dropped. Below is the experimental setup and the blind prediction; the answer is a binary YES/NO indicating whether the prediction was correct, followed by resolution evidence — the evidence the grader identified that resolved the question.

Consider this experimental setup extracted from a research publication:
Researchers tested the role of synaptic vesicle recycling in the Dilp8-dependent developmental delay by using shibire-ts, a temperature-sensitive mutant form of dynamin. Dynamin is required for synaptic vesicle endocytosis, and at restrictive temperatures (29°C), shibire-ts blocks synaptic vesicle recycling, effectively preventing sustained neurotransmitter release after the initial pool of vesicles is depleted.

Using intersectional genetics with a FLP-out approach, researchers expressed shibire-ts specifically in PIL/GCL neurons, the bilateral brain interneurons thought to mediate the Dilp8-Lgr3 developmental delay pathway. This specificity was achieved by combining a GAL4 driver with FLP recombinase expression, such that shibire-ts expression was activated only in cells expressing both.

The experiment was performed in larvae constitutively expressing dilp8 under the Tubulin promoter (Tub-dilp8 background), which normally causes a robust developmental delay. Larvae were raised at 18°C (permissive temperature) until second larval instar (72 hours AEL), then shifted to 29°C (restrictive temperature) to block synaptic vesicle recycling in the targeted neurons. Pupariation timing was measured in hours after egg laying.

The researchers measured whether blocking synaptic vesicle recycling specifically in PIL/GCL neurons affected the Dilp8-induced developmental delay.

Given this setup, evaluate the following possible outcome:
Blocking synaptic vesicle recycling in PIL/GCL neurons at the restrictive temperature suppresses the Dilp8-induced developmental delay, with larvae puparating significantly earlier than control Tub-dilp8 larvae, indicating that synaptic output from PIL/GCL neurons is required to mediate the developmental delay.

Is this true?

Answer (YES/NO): YES